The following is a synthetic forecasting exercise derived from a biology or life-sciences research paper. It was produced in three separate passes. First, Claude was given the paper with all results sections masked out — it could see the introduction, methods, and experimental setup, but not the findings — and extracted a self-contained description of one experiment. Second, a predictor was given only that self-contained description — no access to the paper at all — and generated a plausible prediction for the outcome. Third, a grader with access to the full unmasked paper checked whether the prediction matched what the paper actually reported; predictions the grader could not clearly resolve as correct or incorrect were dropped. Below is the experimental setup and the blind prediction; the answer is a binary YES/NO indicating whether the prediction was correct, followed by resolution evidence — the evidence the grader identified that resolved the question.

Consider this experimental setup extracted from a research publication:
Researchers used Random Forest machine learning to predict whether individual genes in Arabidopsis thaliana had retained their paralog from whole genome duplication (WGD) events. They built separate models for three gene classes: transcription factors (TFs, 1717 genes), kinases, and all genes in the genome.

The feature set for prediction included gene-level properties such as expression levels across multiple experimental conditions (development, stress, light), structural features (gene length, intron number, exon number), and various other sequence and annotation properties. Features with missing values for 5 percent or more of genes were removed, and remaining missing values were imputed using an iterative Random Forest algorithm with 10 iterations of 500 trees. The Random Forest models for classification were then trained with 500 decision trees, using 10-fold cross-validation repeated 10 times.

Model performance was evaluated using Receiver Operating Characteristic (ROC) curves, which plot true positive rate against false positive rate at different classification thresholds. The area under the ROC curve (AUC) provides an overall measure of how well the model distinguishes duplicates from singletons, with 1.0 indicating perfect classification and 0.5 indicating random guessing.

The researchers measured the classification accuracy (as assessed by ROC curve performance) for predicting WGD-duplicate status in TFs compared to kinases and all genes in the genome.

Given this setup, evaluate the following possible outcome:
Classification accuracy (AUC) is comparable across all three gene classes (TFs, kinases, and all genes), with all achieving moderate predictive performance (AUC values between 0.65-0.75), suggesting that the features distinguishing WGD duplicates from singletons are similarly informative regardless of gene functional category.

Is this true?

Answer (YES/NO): NO